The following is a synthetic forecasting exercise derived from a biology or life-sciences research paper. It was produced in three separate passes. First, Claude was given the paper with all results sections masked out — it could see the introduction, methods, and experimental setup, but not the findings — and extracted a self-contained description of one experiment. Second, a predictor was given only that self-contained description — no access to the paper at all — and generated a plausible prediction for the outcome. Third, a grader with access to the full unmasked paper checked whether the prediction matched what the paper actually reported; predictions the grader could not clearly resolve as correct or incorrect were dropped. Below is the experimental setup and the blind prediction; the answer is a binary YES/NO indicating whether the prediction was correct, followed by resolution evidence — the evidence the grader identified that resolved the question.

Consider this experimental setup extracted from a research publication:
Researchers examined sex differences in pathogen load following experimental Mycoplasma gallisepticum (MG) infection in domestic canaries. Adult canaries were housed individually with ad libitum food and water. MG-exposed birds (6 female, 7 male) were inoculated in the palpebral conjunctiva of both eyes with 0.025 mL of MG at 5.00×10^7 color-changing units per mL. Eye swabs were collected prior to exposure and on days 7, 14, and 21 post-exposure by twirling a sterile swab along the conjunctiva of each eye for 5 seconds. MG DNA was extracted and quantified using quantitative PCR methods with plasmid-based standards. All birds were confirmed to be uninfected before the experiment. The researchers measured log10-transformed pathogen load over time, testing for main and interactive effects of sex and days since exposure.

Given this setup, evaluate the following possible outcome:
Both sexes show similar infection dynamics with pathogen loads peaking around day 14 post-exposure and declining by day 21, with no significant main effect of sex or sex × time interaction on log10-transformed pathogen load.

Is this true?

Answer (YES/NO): NO